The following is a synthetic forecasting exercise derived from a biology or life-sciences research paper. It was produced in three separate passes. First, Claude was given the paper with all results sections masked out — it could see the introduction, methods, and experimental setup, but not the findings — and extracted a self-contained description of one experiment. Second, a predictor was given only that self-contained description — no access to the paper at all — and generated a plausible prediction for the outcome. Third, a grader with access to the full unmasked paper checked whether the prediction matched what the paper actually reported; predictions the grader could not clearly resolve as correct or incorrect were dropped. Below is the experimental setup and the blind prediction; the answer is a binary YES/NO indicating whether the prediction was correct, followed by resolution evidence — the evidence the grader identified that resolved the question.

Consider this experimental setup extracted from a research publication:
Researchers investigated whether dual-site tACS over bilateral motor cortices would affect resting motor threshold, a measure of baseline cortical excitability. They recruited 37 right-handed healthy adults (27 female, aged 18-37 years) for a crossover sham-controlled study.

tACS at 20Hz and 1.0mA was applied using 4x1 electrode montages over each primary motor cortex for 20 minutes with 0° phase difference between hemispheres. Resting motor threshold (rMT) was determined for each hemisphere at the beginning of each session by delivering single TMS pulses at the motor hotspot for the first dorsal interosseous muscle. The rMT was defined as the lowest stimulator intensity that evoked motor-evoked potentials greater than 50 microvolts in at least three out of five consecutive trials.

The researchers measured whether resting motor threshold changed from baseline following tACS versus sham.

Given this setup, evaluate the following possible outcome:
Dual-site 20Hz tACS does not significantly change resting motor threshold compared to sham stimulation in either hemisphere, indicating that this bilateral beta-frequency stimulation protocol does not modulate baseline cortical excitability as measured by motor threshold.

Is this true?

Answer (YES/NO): YES